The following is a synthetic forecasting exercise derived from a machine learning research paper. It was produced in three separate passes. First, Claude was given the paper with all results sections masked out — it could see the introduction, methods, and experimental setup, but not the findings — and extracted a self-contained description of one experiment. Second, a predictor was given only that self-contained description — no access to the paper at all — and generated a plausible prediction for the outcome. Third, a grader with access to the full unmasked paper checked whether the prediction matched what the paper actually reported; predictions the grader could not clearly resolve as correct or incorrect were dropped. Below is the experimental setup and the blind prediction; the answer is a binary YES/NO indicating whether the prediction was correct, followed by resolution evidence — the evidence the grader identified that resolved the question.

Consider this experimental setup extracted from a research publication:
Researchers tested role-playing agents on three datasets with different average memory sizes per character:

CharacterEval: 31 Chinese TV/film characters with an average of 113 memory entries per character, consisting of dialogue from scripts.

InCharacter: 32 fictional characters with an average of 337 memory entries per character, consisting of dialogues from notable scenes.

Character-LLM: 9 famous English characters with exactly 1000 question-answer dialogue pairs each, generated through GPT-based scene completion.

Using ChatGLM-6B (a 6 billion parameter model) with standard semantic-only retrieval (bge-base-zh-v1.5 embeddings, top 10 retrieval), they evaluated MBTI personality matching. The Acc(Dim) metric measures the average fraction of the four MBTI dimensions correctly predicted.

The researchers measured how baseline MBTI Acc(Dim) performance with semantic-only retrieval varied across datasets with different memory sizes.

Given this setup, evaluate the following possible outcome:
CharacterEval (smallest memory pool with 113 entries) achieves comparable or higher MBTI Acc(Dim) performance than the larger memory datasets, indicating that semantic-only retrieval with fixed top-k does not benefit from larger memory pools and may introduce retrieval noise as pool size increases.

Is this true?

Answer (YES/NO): NO